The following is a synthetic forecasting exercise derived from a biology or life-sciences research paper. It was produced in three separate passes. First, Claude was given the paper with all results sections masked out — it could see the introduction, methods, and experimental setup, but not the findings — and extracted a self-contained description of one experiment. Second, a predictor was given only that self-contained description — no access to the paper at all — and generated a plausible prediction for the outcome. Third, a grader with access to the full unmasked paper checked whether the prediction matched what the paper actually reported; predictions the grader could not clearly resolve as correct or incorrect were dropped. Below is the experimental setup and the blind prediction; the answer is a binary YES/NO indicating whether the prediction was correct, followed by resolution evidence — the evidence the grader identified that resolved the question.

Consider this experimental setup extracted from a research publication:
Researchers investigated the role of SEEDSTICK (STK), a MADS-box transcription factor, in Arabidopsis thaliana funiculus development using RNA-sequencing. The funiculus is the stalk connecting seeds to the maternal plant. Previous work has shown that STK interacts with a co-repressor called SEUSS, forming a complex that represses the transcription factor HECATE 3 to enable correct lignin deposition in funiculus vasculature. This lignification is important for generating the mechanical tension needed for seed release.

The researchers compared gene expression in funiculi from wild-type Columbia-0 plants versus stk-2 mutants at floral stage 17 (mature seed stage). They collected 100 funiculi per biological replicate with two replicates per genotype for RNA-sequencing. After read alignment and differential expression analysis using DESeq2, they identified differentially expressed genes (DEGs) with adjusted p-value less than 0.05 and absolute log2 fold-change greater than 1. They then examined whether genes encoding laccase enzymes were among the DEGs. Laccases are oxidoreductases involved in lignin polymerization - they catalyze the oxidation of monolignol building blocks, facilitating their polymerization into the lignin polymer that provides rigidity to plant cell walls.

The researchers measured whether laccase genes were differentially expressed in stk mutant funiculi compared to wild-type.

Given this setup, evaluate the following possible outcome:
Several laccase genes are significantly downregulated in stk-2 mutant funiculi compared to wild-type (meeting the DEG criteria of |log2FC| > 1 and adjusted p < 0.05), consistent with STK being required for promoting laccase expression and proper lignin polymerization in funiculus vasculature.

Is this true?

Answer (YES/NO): NO